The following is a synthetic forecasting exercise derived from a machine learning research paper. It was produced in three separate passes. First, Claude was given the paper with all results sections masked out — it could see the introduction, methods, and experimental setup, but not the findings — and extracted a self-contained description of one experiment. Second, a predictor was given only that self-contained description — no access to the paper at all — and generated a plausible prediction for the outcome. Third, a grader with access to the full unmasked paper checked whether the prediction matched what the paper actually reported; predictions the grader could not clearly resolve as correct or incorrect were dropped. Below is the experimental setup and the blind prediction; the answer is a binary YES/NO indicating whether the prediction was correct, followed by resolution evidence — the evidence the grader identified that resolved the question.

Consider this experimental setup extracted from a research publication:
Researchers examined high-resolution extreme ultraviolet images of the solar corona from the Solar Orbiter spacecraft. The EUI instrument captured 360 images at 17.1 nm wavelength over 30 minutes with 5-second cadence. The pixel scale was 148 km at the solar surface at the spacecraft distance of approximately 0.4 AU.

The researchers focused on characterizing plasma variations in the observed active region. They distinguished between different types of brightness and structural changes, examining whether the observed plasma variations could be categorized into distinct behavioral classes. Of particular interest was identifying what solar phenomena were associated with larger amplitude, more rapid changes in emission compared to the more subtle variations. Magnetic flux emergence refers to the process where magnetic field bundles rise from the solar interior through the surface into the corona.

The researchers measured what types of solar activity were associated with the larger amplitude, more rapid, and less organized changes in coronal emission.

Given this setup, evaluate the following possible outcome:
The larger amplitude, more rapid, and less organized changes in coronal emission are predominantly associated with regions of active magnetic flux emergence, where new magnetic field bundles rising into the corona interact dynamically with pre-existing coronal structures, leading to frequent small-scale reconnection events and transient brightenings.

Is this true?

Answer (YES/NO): YES